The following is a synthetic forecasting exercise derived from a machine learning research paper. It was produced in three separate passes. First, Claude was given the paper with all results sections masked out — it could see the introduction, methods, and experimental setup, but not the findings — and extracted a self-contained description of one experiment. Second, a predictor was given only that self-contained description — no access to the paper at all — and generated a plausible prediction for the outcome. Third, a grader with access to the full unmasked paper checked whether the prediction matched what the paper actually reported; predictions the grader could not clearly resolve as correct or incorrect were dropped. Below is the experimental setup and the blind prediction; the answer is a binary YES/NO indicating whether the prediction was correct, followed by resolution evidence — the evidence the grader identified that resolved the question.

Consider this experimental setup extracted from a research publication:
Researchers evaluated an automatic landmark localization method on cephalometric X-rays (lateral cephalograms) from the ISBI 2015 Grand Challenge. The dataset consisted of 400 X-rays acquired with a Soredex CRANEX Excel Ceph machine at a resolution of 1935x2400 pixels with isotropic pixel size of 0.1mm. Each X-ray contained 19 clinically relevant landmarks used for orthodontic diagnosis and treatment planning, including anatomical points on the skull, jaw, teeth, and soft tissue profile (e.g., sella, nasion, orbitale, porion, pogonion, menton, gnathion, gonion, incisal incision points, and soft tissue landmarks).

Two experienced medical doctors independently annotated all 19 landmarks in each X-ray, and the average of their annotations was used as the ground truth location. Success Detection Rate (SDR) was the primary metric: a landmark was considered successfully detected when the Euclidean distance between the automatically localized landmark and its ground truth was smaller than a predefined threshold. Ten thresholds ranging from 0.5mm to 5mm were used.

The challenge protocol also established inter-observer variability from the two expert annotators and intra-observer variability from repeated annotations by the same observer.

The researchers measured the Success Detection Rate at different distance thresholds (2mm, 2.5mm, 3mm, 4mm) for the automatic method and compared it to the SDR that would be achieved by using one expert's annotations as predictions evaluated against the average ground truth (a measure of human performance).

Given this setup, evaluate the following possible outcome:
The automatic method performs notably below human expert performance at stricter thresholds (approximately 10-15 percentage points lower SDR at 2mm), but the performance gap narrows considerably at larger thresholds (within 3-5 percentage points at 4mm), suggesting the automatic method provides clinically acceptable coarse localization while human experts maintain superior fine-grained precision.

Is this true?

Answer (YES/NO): NO